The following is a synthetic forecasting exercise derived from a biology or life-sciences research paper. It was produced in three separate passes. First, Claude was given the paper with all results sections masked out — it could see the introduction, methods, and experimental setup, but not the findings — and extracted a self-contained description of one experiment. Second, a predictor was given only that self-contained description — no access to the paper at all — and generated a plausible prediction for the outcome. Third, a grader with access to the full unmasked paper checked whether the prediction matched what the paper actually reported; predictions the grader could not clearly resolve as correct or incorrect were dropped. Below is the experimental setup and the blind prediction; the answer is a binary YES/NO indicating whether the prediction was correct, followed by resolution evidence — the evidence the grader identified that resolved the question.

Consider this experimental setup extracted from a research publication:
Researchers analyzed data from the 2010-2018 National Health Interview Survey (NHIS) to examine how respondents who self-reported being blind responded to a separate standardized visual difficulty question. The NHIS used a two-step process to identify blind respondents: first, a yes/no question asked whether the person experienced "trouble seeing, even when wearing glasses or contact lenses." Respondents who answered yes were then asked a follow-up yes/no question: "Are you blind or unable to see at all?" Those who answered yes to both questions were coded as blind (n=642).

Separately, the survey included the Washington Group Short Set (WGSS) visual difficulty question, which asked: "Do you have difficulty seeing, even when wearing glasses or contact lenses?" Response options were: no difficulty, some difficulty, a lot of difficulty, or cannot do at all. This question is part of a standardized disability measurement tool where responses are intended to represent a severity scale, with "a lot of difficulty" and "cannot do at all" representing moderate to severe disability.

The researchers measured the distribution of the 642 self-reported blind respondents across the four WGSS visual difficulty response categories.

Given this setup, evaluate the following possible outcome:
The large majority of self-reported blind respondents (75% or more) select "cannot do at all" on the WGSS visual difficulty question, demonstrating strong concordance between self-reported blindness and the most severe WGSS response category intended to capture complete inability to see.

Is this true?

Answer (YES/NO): NO